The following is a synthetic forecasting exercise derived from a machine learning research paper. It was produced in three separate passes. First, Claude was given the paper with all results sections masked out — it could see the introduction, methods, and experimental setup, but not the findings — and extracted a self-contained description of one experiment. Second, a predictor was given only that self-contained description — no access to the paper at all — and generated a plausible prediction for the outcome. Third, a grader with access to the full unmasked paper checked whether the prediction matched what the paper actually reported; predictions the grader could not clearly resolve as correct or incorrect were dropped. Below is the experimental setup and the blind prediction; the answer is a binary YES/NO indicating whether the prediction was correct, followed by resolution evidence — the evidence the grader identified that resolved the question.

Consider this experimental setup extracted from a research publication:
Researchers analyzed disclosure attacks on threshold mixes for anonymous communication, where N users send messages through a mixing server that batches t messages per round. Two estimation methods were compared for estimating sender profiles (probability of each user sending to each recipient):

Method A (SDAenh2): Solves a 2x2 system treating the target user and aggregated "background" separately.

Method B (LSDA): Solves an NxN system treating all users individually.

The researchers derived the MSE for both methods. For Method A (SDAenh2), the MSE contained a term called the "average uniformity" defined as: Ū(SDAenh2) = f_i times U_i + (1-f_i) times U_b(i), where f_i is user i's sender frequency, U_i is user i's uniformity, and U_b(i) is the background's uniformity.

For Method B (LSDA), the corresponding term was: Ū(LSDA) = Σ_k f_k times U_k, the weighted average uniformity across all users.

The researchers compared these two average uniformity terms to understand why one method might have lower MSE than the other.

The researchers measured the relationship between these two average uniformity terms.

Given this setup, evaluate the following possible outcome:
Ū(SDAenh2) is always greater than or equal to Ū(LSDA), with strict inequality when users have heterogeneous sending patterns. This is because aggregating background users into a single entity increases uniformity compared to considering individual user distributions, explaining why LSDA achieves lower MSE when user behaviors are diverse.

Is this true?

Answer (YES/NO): YES